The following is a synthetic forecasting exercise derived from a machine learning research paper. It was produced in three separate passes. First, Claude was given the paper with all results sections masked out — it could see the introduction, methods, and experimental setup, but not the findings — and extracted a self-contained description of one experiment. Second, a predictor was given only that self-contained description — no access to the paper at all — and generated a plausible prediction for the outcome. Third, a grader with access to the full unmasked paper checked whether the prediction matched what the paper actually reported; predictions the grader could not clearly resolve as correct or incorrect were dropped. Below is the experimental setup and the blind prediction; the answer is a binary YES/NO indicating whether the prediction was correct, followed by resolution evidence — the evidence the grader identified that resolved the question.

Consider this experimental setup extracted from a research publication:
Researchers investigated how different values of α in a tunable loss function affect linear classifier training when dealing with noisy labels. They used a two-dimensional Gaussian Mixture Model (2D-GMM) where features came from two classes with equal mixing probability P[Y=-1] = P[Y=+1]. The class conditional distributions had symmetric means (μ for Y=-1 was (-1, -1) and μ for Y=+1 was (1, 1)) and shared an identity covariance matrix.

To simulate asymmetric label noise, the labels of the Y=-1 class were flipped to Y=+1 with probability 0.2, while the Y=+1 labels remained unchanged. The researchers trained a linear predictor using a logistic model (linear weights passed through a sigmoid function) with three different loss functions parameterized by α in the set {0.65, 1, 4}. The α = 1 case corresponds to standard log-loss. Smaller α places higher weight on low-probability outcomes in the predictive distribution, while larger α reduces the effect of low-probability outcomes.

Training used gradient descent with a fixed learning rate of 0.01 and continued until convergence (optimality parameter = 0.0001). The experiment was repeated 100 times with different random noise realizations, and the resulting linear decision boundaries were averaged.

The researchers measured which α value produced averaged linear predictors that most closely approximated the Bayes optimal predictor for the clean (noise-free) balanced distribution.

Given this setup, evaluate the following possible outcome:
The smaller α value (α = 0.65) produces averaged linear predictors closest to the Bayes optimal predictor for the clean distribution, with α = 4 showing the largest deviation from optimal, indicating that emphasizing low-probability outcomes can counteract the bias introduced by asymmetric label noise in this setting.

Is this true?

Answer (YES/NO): NO